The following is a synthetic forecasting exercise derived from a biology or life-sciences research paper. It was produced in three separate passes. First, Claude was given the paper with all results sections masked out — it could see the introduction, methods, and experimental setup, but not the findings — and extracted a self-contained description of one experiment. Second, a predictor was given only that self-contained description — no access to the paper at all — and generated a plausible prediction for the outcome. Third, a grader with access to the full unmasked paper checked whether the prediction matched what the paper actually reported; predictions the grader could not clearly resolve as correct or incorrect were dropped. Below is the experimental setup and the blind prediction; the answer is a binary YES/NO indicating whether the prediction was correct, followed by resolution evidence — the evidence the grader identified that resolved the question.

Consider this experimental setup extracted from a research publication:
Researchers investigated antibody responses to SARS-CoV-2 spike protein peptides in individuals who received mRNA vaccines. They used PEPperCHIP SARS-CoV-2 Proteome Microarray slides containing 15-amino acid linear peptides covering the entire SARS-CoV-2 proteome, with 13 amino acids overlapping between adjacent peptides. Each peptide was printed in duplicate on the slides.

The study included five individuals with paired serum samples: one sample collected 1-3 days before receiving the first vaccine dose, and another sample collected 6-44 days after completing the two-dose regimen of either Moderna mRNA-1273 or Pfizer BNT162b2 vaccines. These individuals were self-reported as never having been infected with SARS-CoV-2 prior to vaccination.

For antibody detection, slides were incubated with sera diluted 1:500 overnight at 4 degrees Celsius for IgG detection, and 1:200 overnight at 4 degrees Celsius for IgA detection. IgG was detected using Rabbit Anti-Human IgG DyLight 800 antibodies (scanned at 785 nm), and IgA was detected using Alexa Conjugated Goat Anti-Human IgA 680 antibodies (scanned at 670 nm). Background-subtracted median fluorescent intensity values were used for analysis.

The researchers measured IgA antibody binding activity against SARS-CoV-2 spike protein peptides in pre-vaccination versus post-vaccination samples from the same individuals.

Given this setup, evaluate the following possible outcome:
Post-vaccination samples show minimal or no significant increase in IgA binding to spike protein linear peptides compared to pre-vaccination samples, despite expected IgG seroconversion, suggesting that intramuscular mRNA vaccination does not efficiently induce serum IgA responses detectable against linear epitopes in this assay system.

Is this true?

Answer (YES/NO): YES